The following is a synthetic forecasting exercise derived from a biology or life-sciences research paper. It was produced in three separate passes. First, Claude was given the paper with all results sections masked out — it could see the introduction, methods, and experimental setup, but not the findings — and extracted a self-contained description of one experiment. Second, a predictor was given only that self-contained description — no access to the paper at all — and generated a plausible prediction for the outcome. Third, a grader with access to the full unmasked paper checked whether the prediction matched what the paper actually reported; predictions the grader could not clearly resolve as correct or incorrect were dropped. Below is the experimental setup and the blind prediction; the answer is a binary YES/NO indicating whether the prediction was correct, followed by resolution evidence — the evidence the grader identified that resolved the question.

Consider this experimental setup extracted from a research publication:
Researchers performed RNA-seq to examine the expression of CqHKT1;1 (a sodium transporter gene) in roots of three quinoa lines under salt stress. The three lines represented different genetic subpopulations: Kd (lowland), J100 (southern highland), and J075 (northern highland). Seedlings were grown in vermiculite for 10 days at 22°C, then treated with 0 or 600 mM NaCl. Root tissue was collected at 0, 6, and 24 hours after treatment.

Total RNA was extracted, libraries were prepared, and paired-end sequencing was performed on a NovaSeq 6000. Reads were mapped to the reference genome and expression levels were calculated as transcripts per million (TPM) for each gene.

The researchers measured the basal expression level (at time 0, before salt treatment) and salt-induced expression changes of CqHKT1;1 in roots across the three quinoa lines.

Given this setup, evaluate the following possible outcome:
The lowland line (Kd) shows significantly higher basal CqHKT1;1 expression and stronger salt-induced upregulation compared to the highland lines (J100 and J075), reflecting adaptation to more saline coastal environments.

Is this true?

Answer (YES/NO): NO